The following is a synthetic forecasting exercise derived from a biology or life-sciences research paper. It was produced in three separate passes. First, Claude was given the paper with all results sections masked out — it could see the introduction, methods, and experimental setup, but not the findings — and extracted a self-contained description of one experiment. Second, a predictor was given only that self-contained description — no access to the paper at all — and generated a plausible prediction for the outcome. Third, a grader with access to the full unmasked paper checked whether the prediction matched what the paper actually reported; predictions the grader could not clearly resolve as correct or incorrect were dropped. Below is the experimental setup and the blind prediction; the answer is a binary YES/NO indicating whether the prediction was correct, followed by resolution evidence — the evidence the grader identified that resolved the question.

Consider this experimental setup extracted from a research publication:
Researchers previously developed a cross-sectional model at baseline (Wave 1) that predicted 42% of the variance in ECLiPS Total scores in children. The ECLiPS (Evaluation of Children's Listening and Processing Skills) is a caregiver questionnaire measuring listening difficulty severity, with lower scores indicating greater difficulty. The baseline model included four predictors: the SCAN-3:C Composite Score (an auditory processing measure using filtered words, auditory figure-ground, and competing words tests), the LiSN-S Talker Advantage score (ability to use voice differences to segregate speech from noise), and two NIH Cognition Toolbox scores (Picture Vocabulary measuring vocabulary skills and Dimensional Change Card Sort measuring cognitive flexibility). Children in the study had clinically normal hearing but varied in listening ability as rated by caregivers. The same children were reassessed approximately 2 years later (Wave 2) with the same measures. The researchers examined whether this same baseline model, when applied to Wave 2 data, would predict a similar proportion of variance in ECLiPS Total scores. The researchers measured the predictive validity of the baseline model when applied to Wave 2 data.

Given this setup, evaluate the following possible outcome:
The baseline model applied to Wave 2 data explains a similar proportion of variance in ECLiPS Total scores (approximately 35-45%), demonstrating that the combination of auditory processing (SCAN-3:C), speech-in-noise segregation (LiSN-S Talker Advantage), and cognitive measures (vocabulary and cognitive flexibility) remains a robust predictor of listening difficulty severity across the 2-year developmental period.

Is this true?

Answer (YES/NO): YES